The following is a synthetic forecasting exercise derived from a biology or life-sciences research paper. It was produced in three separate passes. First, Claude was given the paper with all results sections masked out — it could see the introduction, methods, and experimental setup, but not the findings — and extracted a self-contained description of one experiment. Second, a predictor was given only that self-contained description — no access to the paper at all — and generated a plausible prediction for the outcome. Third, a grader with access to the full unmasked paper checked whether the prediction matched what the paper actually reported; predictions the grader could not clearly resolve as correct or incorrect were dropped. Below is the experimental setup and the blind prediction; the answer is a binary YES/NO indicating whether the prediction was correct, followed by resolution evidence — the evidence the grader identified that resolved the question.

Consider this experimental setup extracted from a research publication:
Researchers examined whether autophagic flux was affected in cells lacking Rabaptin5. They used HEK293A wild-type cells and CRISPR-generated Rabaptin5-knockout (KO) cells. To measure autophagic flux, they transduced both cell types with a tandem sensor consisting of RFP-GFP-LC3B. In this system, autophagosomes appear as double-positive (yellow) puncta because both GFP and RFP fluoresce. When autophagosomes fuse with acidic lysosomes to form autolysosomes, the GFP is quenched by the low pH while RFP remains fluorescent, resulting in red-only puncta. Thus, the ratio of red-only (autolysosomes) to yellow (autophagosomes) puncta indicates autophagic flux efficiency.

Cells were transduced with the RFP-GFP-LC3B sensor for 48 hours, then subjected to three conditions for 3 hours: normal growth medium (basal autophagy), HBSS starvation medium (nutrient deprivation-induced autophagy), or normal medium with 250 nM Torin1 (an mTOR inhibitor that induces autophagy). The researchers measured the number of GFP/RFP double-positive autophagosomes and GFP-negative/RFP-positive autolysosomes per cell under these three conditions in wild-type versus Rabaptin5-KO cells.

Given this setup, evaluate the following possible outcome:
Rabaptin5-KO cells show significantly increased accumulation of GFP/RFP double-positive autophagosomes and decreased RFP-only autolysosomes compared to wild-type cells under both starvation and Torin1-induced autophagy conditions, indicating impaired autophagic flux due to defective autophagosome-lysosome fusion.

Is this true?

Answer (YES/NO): NO